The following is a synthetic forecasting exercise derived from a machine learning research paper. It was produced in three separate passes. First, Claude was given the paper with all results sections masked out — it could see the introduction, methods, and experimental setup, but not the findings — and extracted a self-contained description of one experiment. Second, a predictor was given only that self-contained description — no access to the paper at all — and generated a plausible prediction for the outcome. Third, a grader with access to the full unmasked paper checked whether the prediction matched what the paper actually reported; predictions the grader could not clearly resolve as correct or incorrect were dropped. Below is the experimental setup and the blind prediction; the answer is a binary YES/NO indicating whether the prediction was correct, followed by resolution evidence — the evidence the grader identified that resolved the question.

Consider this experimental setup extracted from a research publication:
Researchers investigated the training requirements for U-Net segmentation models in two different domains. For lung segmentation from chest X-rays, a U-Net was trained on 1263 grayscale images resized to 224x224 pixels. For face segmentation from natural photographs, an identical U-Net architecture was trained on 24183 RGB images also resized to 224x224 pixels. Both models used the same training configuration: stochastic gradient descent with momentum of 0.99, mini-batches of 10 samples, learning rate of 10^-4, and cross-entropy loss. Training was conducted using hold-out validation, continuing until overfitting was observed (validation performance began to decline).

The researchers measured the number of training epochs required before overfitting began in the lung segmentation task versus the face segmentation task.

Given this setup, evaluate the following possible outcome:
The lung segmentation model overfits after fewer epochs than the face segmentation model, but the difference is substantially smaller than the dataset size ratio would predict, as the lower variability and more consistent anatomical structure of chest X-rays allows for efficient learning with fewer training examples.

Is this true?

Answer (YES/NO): NO